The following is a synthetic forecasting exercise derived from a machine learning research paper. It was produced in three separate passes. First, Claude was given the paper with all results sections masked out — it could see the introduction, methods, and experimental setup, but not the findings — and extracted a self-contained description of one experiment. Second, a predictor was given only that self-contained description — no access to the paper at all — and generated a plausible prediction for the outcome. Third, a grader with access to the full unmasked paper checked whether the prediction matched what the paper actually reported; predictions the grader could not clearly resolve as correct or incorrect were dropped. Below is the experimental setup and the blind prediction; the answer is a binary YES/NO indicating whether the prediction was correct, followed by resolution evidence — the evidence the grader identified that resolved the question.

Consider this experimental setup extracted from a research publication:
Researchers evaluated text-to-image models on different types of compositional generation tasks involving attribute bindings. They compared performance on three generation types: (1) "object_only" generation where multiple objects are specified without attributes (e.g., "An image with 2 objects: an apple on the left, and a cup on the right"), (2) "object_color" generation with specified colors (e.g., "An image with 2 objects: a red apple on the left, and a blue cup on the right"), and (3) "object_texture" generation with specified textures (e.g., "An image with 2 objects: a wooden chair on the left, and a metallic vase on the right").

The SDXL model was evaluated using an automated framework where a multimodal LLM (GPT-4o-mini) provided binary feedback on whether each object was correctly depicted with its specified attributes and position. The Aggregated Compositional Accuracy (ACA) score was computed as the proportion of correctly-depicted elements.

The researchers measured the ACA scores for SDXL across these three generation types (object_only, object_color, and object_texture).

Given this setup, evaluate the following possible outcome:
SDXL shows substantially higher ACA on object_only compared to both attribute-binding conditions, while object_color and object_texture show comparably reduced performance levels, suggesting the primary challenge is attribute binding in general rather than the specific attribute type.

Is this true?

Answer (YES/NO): NO